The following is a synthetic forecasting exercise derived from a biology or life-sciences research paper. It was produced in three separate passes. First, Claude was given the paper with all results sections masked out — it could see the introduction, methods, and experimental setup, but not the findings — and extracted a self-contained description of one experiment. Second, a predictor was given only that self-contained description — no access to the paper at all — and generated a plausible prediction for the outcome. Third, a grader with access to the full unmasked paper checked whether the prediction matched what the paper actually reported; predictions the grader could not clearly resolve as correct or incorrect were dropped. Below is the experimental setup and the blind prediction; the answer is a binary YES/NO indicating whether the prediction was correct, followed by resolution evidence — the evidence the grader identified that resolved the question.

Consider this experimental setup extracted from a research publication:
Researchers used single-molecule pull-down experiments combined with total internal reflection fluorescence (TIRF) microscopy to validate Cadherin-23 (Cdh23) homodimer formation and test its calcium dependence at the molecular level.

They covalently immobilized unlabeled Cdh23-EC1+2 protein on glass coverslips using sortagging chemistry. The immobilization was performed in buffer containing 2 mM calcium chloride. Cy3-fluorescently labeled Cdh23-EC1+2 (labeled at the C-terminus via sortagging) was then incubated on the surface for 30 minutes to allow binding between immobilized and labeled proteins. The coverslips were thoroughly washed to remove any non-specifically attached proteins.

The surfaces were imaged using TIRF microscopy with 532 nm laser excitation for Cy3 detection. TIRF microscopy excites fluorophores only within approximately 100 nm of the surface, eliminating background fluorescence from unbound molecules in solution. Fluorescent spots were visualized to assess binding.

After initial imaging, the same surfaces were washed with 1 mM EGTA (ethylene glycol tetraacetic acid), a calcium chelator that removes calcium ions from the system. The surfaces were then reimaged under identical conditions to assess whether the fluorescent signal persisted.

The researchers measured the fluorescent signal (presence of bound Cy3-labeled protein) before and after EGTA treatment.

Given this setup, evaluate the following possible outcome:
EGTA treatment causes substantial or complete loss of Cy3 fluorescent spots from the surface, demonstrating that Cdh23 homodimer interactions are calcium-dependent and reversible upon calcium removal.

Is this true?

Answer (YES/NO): YES